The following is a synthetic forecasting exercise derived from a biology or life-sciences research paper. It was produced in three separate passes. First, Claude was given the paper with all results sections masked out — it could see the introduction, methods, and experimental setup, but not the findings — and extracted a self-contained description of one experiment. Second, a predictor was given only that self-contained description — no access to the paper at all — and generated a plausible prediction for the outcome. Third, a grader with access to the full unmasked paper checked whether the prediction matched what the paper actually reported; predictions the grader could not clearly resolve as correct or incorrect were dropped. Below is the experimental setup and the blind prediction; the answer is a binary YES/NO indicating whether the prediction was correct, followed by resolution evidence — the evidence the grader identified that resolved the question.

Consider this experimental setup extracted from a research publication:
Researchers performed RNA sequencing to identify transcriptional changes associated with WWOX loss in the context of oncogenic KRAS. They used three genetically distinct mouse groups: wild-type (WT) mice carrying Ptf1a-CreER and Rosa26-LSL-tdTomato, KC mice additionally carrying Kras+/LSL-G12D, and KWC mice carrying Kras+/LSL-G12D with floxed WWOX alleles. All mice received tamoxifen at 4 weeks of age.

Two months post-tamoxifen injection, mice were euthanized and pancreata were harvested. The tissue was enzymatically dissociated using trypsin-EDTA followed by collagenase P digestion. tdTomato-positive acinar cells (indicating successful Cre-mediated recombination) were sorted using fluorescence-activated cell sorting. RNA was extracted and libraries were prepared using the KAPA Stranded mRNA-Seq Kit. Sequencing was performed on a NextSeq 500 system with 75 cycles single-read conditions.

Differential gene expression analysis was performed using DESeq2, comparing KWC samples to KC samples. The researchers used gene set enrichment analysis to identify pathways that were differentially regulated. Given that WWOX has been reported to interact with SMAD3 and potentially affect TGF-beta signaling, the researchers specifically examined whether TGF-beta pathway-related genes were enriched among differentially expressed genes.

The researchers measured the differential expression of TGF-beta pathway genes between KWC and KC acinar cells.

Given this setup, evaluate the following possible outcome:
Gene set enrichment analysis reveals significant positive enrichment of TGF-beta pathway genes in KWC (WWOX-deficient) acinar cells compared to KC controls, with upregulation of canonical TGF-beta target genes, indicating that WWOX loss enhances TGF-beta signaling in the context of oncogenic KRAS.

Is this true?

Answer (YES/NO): YES